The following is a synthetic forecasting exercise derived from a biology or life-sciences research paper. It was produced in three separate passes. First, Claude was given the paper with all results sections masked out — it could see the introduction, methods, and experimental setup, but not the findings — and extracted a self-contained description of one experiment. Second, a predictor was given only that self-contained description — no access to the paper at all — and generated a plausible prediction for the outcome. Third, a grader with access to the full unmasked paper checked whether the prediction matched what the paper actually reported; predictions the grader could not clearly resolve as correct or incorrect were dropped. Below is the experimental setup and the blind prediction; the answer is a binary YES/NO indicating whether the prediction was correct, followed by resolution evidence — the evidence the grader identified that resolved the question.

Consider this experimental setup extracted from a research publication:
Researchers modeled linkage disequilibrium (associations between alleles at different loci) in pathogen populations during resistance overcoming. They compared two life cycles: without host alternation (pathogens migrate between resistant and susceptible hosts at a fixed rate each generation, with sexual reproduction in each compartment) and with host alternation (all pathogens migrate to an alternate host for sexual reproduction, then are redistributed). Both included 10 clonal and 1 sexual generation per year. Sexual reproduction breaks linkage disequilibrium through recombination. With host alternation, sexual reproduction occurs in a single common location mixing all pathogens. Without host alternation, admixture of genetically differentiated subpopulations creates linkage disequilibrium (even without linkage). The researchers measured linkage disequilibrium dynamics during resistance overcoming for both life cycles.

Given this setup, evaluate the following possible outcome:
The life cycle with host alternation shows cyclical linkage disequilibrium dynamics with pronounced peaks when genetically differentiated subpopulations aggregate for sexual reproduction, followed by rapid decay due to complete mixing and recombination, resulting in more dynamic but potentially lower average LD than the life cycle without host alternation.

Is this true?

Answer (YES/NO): NO